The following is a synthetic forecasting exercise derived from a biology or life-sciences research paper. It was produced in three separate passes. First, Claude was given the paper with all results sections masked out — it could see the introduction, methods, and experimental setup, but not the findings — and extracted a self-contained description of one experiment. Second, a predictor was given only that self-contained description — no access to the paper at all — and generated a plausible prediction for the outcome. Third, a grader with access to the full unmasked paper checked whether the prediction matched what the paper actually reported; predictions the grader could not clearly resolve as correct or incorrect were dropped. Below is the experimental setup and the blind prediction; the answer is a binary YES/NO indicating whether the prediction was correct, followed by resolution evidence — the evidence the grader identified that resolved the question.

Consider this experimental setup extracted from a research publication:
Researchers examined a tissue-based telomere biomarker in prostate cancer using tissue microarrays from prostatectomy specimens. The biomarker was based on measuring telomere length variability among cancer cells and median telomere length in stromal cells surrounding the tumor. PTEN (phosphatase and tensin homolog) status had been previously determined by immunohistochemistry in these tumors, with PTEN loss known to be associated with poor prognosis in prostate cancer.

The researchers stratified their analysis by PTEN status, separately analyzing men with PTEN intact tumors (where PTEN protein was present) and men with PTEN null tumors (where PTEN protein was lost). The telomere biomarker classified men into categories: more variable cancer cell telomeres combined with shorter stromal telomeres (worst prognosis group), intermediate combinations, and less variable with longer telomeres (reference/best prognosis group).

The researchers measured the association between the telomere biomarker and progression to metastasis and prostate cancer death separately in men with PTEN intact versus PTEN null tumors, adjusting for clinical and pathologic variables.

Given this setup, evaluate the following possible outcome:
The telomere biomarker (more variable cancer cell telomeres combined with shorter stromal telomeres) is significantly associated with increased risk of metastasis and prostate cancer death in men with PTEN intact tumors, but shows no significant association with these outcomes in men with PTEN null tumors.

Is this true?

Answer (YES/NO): NO